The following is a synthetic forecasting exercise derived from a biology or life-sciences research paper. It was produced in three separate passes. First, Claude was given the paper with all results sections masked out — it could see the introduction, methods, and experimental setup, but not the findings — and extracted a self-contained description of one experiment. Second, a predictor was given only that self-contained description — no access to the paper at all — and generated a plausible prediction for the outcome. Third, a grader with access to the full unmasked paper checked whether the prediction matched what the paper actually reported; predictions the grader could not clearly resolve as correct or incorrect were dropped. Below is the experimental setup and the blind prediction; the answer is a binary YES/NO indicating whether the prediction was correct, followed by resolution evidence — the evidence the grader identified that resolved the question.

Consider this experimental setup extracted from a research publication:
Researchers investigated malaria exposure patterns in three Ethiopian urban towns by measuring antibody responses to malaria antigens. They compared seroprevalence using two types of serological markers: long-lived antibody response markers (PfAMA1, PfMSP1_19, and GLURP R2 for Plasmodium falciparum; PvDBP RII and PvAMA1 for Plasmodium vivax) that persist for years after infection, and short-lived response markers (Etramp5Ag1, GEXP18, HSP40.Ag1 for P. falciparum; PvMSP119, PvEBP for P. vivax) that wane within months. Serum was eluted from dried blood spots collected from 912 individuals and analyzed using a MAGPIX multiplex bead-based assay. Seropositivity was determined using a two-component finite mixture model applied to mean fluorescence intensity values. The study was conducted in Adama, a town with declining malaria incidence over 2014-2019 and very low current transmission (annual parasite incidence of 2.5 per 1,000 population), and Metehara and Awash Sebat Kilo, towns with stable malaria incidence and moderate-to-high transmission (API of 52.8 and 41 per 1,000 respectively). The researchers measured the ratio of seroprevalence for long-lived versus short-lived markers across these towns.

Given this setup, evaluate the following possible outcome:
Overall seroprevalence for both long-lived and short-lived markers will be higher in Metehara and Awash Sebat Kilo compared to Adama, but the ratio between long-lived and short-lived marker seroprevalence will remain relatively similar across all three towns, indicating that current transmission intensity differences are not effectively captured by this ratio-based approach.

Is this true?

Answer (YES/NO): NO